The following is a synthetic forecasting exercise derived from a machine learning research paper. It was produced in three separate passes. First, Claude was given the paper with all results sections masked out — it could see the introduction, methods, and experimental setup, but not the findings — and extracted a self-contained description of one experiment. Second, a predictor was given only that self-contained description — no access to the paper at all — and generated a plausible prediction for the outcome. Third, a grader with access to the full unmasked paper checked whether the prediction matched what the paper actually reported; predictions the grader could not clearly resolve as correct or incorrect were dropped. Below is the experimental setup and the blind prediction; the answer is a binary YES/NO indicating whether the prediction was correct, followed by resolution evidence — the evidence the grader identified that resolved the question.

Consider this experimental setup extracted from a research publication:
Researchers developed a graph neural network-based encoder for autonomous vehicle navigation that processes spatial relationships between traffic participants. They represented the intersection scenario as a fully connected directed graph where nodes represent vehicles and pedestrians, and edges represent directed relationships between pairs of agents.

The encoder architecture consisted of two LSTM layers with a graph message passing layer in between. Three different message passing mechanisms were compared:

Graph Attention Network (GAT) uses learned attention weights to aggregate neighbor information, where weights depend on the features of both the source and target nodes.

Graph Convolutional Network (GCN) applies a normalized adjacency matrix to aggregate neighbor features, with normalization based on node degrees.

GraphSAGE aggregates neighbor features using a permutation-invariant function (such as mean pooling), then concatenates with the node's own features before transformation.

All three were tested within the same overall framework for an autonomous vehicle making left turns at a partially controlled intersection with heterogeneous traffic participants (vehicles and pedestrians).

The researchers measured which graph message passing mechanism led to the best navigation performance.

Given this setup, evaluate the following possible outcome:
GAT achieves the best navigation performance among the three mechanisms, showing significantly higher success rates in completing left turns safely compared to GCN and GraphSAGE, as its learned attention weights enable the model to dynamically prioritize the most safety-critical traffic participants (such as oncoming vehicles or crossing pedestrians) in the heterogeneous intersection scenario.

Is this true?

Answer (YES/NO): NO